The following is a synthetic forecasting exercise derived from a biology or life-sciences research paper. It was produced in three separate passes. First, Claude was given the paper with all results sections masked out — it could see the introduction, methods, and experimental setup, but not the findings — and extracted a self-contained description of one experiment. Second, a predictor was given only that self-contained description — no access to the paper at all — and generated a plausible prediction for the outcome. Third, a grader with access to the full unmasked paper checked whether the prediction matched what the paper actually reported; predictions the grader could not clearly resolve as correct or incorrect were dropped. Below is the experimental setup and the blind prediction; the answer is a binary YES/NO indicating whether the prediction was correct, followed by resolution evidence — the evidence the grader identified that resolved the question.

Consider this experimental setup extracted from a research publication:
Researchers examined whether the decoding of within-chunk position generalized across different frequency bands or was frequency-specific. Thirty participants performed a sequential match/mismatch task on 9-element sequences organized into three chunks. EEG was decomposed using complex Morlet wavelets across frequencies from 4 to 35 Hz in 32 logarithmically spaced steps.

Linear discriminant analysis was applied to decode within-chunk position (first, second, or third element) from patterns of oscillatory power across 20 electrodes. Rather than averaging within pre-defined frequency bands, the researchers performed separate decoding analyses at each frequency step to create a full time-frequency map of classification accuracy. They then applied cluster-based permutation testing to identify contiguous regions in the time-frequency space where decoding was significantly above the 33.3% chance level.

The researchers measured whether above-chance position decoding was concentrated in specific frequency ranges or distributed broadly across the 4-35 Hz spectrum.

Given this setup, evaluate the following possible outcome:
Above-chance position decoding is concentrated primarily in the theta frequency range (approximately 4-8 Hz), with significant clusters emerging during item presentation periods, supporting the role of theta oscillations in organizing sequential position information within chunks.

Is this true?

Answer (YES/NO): NO